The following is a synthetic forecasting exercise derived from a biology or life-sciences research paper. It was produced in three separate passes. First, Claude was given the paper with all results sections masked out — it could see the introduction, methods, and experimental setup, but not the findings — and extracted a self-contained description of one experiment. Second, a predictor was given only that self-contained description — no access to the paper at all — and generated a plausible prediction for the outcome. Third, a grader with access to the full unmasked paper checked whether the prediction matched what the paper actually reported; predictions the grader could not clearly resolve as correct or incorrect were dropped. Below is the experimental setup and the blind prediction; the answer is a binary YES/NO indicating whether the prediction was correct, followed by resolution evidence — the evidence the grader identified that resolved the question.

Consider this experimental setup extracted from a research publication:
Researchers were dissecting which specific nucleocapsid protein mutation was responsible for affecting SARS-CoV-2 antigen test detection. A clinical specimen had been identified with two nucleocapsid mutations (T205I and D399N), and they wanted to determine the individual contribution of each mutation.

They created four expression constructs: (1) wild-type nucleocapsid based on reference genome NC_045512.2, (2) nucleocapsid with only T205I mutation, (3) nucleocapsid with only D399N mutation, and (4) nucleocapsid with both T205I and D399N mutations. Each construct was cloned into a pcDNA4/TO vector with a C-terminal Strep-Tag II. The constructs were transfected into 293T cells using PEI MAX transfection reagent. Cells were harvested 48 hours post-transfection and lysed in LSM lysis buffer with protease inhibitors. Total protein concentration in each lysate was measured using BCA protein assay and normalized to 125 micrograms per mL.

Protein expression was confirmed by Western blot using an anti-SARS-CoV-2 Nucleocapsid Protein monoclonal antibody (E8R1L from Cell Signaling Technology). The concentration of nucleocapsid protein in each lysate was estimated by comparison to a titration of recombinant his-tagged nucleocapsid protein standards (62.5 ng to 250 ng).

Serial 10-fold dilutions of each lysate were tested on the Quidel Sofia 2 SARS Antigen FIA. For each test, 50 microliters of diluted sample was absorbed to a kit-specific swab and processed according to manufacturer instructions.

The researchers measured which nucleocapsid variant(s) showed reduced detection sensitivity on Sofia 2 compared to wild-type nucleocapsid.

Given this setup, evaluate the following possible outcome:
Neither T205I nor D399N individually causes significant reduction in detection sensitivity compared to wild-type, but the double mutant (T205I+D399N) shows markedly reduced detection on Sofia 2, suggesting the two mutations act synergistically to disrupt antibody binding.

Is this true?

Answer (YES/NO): NO